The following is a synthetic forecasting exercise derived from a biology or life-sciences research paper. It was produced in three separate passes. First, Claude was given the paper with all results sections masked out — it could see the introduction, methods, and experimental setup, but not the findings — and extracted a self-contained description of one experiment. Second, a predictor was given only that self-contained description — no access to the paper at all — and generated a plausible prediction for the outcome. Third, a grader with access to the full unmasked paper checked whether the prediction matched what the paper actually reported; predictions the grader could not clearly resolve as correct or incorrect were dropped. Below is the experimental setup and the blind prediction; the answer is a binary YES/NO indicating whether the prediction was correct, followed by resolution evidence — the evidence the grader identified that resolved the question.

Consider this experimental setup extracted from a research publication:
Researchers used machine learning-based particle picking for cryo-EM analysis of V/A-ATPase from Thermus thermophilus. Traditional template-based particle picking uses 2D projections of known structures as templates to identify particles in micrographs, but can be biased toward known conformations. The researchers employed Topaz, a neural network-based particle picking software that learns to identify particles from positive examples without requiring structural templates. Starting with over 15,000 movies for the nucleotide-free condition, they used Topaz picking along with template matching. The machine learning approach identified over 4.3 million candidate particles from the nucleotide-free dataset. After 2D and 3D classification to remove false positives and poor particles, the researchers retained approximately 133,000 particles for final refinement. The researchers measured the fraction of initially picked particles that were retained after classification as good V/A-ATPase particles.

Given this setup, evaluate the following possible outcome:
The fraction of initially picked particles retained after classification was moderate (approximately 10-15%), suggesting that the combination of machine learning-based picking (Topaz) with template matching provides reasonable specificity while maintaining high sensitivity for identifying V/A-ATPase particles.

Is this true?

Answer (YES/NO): NO